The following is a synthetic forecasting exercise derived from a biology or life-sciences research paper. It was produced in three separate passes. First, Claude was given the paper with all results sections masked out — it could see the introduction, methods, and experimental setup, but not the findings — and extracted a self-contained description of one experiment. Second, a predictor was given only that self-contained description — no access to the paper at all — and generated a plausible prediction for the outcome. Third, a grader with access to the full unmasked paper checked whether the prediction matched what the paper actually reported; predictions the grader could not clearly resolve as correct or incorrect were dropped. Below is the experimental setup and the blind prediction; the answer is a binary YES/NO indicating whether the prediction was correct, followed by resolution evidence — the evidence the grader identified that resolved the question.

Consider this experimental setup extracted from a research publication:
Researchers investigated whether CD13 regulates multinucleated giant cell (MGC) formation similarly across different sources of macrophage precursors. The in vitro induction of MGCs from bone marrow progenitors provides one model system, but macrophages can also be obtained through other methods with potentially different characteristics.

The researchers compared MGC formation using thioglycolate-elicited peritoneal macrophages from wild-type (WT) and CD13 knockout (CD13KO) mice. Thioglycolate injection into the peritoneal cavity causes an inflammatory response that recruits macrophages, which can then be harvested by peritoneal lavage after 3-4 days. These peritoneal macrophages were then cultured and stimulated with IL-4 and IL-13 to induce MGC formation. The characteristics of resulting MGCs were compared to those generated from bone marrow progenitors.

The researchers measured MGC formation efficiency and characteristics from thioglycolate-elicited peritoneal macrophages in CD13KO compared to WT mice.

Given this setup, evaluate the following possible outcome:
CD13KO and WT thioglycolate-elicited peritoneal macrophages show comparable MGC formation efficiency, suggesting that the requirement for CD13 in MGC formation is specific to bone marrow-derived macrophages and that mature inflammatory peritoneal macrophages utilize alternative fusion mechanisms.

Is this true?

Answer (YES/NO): NO